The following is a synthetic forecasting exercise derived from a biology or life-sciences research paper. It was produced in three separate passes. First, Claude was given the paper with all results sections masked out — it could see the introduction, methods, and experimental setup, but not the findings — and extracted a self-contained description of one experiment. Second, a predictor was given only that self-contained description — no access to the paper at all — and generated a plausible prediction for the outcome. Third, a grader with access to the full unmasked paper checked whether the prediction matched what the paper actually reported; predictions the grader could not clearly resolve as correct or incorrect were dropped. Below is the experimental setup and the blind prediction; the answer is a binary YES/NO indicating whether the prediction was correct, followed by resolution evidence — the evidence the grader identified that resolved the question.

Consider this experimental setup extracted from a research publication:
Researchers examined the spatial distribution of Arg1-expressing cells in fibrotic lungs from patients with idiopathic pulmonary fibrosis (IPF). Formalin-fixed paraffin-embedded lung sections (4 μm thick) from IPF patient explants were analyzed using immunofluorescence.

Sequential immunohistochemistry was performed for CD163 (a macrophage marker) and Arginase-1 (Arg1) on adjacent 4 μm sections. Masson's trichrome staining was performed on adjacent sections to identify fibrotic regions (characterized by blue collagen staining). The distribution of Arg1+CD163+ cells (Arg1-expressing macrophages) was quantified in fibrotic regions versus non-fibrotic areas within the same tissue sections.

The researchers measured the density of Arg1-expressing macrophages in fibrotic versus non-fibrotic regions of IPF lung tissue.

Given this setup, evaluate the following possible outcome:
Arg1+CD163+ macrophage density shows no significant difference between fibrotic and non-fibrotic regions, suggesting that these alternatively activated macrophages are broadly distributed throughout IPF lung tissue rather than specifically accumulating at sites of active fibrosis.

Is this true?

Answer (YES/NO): NO